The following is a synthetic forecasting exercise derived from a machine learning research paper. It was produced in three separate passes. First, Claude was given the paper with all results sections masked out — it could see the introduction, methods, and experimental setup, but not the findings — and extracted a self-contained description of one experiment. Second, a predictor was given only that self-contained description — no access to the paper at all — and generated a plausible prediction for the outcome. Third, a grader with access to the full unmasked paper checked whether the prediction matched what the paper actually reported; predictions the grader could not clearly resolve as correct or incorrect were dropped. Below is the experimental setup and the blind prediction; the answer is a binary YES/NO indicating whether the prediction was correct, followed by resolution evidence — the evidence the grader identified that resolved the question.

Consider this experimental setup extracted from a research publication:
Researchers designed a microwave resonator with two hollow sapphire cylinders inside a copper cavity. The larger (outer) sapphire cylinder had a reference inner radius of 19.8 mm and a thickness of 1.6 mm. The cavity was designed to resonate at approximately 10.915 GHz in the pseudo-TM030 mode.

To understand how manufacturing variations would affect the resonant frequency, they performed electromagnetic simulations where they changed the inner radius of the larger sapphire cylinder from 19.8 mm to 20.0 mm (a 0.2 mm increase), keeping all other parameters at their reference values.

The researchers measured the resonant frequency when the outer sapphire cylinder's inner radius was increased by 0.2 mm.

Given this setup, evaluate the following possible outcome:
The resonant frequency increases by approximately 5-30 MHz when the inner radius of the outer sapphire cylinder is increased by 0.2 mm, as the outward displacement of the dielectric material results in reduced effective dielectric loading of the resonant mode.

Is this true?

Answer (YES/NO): NO